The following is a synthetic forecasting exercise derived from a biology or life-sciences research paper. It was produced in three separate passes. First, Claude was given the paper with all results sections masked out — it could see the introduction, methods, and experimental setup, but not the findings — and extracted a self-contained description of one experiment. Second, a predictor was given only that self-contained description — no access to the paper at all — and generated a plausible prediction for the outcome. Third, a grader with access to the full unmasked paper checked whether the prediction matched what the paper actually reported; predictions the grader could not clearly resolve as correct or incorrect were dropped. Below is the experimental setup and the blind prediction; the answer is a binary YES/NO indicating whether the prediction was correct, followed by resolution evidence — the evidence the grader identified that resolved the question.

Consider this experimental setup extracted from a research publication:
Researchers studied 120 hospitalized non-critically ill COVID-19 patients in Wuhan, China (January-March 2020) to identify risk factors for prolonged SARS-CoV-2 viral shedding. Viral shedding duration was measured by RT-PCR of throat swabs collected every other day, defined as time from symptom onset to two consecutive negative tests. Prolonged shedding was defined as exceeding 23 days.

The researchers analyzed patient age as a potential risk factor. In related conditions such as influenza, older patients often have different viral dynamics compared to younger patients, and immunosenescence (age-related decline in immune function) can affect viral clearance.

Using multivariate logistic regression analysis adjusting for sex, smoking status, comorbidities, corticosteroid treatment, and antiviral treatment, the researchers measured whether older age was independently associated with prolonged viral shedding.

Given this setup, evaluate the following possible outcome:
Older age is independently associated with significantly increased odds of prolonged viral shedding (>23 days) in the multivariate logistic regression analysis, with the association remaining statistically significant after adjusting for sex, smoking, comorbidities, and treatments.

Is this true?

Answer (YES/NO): YES